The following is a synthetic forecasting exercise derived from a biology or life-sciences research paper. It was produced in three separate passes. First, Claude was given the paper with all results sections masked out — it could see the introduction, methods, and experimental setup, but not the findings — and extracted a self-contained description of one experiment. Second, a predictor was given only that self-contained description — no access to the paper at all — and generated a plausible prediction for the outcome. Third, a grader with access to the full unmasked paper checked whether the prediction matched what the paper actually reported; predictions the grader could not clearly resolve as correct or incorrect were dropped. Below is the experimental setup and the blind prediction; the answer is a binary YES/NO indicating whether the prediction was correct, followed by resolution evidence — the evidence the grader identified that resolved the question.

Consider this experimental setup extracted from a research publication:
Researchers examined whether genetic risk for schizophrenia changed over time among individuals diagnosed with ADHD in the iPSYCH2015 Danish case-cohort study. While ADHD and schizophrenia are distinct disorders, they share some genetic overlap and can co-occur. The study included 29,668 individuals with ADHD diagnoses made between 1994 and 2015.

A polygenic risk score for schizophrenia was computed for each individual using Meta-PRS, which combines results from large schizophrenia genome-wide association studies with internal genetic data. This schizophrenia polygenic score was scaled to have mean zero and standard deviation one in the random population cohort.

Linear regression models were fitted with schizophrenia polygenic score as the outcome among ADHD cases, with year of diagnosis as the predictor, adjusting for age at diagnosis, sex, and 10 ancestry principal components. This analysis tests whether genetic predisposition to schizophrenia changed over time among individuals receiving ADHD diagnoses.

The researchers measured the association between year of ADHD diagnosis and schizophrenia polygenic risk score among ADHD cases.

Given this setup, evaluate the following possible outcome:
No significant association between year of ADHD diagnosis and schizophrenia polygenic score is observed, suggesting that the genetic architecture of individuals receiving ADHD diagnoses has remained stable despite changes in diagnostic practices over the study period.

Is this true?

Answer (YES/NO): NO